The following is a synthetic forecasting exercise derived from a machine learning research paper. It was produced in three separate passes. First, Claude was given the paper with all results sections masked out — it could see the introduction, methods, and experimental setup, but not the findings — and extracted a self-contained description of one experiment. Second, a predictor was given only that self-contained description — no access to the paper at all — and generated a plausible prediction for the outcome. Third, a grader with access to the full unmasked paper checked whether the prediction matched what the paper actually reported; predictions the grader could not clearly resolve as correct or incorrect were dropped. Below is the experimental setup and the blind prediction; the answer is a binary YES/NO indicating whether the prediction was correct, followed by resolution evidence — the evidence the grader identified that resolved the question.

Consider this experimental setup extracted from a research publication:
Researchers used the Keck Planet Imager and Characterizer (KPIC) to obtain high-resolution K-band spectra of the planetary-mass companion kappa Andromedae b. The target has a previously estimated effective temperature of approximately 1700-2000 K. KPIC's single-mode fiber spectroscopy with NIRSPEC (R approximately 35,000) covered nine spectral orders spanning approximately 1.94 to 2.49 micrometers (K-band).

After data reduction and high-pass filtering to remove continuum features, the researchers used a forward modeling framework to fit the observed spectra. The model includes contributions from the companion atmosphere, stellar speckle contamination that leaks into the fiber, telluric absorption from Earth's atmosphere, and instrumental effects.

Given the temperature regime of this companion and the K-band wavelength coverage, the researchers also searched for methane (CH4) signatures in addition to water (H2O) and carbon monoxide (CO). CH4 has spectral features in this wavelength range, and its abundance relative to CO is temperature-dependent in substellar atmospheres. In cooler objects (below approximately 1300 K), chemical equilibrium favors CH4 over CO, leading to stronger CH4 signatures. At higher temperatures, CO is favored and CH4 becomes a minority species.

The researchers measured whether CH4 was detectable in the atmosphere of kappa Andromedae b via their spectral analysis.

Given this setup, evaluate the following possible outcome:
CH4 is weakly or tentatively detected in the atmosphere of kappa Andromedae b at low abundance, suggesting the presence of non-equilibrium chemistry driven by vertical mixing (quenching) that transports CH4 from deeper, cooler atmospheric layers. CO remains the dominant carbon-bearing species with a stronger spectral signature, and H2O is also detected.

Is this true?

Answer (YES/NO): NO